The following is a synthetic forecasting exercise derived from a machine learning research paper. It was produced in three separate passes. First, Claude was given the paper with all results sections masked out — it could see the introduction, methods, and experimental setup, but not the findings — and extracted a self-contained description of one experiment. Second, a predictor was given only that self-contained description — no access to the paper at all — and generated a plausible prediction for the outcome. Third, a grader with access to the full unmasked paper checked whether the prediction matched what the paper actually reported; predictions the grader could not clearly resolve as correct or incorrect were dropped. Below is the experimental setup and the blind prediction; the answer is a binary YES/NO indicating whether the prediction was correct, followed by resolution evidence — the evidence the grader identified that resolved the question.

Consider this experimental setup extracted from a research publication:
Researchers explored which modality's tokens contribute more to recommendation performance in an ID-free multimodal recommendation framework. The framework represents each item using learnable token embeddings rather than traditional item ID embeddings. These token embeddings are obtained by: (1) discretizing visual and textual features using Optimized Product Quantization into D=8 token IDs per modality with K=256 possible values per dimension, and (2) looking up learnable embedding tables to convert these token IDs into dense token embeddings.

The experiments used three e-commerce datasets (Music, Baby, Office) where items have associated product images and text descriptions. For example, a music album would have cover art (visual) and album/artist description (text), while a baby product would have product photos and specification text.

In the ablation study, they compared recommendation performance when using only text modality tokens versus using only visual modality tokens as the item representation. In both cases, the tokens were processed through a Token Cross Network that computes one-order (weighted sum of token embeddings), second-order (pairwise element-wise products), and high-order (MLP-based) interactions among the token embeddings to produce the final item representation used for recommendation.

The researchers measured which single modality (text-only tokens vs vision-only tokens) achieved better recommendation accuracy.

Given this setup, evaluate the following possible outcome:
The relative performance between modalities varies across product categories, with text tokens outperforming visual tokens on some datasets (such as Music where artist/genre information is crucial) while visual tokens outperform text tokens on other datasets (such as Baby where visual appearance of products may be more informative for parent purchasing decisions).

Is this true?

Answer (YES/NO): NO